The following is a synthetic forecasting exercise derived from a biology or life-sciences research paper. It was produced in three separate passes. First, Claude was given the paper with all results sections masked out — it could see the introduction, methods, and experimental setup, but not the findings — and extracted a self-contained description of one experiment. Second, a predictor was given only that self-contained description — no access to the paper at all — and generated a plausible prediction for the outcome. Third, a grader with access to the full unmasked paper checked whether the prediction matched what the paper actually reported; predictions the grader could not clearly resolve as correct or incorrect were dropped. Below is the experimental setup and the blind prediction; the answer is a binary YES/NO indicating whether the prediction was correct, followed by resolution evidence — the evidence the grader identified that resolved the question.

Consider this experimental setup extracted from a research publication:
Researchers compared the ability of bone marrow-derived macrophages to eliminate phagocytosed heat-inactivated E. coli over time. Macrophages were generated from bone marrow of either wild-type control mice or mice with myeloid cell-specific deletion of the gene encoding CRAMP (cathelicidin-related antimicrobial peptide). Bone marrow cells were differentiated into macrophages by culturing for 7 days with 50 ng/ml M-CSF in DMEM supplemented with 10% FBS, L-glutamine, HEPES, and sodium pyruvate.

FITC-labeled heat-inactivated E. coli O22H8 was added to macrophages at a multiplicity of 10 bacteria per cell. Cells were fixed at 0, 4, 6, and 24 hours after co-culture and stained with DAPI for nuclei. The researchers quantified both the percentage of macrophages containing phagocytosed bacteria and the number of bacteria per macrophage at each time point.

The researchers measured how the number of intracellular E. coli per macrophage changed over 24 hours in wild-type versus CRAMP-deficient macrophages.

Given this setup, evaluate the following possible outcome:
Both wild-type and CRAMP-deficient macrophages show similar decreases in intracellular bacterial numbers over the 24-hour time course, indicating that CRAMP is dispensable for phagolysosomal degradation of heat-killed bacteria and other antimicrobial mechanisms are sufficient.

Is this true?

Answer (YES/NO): NO